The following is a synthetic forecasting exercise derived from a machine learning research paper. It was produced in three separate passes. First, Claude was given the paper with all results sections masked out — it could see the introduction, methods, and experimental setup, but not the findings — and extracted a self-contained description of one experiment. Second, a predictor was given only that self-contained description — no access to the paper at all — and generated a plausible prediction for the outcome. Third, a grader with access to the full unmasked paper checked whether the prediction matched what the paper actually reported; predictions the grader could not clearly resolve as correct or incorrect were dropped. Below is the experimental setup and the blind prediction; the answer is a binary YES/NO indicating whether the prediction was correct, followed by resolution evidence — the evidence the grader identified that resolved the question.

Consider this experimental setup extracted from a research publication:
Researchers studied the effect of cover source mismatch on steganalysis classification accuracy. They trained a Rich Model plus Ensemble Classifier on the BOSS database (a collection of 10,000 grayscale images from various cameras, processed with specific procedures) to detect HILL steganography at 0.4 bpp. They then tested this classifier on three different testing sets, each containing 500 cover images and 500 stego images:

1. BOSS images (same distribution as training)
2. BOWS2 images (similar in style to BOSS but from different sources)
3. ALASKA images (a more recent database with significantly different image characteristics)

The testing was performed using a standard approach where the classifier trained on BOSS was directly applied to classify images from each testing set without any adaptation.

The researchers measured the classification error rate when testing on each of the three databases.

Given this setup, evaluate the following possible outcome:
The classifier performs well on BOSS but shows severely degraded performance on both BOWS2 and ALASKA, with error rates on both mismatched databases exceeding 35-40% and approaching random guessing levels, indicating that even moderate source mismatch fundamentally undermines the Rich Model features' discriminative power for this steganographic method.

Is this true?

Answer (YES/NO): YES